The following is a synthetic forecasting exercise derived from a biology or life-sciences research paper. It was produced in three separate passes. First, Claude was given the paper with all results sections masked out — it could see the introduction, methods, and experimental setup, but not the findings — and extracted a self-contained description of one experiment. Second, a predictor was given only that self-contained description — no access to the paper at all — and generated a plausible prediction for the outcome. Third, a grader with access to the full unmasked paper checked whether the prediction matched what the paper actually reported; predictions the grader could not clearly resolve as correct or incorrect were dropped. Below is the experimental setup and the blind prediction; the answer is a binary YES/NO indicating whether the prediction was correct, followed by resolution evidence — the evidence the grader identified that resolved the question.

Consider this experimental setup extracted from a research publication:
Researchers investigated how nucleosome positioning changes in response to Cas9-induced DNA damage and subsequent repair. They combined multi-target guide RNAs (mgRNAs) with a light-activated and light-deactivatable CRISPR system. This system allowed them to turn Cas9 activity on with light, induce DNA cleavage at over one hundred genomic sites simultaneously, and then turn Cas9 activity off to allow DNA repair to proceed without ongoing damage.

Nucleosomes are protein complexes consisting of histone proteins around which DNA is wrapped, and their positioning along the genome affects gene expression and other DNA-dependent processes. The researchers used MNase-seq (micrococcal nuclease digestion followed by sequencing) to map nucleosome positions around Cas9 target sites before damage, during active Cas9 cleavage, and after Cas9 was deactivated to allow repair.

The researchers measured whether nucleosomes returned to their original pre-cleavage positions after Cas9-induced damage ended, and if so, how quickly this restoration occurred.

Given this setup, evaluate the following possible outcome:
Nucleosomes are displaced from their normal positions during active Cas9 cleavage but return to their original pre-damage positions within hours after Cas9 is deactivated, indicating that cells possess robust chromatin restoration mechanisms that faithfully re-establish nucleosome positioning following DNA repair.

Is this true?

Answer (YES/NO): YES